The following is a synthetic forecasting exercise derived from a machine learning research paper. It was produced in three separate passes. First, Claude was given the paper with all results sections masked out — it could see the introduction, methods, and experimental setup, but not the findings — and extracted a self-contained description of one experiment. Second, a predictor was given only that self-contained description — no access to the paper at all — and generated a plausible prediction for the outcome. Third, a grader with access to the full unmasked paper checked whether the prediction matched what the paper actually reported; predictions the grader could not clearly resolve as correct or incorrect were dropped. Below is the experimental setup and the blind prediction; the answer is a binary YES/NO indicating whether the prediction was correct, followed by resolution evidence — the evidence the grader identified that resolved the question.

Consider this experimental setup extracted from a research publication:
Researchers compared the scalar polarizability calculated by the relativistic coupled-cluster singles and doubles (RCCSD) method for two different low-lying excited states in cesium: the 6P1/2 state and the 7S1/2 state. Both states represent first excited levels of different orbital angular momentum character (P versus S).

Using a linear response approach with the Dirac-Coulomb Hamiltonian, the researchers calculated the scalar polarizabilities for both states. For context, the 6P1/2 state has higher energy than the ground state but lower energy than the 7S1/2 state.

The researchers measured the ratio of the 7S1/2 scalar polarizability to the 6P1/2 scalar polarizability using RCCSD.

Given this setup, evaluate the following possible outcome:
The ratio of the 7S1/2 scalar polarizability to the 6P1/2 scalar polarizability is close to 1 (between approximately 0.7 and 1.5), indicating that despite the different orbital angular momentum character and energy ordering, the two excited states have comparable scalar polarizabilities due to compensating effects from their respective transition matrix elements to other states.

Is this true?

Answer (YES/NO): NO